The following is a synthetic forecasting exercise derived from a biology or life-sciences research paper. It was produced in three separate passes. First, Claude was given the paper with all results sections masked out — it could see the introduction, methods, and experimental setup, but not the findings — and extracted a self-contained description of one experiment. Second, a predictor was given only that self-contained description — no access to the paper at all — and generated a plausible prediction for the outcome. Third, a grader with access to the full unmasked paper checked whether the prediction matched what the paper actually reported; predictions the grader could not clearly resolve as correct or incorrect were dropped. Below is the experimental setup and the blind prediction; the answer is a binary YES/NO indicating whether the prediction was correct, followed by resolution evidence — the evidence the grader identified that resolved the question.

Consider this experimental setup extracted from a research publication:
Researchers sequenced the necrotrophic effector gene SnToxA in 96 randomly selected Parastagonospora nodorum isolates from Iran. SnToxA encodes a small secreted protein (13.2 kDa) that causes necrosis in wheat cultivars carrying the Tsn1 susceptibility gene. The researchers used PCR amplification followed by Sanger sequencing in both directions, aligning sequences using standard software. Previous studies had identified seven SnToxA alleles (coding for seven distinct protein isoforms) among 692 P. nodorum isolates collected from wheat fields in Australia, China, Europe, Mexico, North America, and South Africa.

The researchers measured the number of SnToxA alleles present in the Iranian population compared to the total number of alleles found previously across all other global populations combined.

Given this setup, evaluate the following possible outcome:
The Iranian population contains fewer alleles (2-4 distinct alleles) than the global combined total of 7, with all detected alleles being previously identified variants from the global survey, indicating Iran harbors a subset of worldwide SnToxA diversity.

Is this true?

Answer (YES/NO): NO